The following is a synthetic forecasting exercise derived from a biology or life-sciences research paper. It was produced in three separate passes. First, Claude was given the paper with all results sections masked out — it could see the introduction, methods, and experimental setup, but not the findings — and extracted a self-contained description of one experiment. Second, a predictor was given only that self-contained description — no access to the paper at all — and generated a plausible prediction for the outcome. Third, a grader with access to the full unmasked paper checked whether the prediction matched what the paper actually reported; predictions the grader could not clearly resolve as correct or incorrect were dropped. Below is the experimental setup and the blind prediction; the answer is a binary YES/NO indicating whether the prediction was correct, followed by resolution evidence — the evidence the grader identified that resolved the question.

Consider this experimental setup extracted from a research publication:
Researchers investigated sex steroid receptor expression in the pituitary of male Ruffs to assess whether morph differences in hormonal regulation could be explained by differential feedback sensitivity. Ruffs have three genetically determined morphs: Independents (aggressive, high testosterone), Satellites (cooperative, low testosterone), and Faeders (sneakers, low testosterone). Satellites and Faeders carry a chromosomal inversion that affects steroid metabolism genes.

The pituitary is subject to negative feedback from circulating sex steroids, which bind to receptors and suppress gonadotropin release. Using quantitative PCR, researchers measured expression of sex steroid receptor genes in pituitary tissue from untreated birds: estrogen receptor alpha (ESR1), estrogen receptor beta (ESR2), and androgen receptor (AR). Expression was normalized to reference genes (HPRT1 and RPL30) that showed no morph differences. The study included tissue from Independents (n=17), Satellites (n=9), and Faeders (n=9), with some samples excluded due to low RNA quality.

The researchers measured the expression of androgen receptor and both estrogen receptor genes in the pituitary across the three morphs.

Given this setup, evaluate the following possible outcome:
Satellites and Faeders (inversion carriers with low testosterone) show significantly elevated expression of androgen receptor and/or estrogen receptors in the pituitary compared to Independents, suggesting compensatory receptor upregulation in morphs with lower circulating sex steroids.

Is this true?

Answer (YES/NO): NO